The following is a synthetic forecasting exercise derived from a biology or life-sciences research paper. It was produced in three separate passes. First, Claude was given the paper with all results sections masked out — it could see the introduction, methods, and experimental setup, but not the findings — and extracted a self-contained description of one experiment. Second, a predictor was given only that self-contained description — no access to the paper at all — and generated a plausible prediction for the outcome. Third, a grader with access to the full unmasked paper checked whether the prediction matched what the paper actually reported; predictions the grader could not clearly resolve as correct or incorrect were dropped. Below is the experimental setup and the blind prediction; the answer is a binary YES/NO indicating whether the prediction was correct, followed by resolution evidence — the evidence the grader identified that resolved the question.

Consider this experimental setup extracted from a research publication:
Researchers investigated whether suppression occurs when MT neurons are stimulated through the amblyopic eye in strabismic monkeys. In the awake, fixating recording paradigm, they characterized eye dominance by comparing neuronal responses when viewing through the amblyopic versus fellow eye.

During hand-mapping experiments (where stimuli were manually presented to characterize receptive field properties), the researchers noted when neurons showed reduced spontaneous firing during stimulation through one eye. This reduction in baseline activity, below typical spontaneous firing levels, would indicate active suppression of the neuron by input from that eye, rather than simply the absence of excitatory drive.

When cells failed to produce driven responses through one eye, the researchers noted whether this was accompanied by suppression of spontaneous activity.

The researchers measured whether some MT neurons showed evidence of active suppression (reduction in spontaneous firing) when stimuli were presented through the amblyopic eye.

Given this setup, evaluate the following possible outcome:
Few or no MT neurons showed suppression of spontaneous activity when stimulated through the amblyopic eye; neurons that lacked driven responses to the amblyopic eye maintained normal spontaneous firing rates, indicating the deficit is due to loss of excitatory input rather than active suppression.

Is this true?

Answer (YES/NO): NO